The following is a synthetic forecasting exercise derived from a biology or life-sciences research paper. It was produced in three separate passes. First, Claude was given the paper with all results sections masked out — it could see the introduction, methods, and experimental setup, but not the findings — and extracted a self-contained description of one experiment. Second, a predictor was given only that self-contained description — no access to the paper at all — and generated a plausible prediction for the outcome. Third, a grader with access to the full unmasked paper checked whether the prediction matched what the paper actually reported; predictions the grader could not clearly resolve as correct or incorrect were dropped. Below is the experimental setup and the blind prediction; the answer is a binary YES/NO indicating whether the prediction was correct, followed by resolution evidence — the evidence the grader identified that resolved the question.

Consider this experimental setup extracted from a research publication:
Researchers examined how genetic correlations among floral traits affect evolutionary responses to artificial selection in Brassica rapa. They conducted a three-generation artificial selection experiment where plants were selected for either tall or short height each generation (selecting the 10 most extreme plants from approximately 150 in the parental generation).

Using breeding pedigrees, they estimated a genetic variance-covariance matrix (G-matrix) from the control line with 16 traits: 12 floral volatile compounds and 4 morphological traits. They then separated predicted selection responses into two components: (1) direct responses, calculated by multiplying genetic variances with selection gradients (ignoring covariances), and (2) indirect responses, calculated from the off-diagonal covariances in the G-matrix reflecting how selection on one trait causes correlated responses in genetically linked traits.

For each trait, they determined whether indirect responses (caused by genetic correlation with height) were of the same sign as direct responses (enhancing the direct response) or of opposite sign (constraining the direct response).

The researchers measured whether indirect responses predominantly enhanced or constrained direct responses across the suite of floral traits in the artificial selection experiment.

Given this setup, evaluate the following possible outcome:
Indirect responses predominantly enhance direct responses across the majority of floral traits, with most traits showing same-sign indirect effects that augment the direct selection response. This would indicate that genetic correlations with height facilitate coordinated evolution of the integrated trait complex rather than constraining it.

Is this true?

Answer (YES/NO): YES